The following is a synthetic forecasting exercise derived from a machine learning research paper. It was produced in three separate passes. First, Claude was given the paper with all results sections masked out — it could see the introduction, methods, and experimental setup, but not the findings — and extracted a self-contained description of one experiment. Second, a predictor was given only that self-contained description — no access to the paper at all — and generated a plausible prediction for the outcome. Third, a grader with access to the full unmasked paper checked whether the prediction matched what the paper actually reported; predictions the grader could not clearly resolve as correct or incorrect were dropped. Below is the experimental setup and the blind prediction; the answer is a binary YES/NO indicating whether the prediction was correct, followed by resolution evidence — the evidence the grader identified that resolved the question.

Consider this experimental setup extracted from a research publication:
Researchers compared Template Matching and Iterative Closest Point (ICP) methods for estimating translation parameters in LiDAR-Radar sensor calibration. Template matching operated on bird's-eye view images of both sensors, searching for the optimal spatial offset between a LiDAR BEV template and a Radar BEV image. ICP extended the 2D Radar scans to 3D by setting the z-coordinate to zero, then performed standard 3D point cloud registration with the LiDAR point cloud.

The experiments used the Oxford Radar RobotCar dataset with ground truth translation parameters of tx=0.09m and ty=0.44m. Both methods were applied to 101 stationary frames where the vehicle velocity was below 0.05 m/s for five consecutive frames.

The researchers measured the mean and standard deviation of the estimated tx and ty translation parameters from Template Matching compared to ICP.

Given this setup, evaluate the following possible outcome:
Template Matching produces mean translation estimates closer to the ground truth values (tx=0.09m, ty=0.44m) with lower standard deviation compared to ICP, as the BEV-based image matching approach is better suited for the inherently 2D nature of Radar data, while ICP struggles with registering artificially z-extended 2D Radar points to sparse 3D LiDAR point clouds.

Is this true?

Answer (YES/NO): NO